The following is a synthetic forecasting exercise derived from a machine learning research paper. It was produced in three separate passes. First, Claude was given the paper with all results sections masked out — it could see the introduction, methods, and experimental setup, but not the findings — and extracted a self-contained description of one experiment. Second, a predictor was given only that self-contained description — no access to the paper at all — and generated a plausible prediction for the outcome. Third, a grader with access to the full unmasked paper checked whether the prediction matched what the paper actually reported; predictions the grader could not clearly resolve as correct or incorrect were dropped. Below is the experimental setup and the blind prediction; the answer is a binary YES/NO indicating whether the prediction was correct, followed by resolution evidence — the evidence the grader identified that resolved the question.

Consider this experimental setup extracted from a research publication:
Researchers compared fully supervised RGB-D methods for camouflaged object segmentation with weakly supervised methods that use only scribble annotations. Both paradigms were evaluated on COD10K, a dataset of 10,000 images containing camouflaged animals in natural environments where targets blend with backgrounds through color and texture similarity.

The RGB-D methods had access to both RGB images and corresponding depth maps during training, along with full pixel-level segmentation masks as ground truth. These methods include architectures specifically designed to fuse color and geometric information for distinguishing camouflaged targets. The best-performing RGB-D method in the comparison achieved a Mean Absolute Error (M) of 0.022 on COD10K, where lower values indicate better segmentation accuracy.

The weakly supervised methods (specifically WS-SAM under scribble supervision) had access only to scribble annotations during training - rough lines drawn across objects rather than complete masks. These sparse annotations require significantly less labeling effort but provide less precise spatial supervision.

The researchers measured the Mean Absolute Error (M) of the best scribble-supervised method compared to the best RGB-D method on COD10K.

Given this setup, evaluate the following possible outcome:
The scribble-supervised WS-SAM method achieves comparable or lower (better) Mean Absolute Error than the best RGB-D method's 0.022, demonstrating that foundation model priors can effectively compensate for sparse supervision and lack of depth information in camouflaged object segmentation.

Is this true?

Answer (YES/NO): NO